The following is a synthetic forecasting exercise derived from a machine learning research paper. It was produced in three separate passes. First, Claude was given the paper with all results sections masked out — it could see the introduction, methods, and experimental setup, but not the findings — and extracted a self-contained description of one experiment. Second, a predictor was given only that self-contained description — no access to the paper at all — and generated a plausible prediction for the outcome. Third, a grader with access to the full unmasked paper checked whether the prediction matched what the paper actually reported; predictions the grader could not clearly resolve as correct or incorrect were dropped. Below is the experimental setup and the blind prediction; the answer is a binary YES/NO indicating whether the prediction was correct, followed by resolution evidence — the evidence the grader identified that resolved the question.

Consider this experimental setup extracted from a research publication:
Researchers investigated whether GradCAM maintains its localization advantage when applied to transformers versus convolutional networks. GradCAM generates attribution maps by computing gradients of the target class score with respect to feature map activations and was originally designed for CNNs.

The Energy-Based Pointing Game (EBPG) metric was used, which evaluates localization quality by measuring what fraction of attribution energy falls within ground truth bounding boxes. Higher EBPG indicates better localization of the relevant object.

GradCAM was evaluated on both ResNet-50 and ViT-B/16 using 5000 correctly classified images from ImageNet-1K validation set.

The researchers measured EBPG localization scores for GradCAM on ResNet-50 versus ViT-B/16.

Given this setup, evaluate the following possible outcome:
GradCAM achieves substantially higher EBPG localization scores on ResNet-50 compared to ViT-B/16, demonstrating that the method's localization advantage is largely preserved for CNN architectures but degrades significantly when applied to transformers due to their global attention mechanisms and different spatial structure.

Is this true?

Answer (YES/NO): YES